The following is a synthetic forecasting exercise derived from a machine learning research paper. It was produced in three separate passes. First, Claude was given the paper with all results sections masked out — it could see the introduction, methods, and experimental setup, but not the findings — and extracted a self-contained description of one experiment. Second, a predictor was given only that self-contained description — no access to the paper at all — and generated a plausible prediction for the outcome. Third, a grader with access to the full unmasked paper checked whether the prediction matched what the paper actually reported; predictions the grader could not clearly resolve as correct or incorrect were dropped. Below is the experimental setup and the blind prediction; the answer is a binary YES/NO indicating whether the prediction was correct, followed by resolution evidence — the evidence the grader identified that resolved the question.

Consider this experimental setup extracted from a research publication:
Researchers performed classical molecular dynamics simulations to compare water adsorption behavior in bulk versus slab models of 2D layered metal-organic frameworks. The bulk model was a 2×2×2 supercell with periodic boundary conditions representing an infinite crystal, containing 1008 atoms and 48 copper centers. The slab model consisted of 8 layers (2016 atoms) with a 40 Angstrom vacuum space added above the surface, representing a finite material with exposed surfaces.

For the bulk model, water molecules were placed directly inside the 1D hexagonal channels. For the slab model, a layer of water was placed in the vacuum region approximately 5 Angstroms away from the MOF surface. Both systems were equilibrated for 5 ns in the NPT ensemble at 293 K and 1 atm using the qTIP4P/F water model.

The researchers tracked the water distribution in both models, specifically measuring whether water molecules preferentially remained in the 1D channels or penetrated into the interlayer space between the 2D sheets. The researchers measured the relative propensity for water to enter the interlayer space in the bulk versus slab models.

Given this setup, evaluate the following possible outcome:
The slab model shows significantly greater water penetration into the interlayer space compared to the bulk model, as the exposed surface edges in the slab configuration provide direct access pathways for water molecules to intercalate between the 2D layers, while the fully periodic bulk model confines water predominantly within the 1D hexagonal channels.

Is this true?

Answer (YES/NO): NO